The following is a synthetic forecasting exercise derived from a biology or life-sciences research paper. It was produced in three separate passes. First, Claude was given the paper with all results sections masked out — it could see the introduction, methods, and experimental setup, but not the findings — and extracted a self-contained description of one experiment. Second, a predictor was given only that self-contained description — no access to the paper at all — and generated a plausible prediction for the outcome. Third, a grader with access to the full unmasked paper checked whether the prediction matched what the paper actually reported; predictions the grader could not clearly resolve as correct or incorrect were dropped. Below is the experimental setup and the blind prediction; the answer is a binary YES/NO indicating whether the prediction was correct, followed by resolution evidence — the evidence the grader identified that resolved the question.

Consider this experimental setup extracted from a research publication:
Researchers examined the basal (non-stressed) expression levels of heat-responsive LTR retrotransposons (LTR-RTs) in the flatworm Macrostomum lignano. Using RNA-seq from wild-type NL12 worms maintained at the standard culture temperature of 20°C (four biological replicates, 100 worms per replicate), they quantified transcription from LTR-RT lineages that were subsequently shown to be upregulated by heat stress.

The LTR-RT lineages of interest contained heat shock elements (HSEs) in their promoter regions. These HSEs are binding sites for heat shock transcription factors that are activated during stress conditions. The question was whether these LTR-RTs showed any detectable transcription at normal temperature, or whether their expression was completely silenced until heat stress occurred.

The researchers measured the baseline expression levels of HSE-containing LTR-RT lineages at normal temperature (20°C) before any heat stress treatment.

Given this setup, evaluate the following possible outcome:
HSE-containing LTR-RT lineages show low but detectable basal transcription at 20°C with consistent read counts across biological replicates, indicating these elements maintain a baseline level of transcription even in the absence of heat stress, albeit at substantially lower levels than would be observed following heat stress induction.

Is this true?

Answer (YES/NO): NO